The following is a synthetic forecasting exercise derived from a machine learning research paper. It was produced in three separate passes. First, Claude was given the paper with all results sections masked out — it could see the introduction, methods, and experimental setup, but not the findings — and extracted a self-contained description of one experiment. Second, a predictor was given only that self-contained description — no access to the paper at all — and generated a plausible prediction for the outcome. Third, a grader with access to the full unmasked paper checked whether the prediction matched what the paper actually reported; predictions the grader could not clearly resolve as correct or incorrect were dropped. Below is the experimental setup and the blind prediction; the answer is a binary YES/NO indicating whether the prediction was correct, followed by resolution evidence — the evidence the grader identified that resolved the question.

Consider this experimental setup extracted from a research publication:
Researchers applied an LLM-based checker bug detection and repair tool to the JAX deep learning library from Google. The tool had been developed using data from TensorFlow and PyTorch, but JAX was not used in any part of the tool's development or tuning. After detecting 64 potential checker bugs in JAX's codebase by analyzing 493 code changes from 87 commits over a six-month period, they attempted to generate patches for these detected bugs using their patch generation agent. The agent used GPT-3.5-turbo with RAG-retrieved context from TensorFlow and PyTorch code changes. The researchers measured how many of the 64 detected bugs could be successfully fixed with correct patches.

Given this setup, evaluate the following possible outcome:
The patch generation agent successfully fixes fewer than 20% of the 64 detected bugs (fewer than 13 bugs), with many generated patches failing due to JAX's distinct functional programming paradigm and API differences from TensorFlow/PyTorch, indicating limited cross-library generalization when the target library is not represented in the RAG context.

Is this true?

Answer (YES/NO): YES